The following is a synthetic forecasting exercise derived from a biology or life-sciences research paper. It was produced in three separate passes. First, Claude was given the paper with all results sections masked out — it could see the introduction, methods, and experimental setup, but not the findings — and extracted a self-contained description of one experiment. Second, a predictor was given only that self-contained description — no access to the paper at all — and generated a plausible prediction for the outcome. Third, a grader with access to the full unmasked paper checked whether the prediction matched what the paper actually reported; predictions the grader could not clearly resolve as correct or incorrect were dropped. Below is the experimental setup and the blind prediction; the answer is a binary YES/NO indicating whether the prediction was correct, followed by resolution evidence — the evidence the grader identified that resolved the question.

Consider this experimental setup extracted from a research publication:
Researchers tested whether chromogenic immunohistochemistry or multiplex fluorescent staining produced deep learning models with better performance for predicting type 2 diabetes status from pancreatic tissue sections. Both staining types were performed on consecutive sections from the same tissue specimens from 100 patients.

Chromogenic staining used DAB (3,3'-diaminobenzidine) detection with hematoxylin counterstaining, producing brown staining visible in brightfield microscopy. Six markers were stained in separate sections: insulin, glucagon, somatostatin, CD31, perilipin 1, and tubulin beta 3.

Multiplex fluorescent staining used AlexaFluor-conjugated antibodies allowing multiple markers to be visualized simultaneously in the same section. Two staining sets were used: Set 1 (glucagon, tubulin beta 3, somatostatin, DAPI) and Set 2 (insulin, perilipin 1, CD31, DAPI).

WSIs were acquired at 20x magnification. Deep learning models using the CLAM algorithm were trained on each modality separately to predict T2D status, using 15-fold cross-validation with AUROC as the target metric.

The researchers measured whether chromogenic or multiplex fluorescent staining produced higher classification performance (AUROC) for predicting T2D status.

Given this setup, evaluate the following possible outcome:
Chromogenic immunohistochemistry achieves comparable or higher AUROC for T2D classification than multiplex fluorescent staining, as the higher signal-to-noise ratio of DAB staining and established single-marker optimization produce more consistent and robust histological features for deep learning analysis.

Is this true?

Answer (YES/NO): NO